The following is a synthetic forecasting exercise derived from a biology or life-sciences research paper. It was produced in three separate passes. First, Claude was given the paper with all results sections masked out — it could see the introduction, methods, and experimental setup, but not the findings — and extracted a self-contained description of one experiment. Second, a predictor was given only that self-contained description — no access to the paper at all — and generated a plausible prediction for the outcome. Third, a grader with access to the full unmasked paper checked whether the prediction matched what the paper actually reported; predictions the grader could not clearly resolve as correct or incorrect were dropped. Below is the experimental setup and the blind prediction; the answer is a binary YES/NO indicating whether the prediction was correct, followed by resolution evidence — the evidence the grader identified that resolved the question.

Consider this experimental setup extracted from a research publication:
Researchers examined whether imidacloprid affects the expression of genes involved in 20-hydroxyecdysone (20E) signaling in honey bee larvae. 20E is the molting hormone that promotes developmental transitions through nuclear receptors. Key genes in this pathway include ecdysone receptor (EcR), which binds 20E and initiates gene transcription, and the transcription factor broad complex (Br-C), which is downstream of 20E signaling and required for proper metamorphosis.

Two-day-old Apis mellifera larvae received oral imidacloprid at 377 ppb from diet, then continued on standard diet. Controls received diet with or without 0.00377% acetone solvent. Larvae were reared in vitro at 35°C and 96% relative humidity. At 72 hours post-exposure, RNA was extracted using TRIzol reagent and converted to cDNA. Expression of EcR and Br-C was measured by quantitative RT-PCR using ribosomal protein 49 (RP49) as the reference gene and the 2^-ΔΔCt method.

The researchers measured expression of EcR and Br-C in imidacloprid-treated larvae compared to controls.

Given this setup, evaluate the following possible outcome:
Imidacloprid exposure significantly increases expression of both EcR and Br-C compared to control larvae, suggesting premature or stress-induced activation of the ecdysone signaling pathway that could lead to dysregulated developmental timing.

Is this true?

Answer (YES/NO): NO